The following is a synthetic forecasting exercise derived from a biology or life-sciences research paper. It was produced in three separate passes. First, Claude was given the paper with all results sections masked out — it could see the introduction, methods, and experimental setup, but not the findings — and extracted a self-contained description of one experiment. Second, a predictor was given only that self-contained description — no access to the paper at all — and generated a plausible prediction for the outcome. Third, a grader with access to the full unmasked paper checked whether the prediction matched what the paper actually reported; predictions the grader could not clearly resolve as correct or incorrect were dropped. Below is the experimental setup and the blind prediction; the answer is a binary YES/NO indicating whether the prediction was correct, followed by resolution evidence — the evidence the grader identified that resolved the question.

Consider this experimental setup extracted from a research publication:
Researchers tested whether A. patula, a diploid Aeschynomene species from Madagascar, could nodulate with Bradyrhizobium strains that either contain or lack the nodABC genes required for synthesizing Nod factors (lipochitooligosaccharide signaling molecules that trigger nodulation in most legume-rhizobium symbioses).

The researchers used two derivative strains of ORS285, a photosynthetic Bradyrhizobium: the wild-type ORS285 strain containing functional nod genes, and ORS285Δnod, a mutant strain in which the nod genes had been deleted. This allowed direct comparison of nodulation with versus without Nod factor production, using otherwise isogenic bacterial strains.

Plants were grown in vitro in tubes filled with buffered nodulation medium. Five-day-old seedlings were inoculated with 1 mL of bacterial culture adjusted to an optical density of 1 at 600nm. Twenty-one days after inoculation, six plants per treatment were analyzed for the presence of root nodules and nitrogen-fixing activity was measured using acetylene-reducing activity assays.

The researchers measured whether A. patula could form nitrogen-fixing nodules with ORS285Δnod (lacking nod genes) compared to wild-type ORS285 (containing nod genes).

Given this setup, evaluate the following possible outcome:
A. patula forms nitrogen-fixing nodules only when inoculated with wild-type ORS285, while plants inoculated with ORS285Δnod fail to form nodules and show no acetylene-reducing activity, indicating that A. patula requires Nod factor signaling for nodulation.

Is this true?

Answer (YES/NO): YES